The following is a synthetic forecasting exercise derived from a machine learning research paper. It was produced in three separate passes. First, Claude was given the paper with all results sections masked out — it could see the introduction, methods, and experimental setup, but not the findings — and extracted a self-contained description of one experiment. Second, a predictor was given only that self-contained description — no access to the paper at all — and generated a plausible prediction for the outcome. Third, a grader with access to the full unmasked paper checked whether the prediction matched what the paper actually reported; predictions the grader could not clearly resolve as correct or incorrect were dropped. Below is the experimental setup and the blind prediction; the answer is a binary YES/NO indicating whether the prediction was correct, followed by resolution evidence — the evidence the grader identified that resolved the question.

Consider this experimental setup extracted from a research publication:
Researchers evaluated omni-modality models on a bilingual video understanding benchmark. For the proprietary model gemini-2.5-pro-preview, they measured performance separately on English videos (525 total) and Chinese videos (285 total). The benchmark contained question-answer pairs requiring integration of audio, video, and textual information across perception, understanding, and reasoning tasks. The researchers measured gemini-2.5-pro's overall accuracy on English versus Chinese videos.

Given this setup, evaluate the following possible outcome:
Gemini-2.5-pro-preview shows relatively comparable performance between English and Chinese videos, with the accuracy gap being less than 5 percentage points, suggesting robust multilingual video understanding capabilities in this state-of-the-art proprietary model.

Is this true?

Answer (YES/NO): YES